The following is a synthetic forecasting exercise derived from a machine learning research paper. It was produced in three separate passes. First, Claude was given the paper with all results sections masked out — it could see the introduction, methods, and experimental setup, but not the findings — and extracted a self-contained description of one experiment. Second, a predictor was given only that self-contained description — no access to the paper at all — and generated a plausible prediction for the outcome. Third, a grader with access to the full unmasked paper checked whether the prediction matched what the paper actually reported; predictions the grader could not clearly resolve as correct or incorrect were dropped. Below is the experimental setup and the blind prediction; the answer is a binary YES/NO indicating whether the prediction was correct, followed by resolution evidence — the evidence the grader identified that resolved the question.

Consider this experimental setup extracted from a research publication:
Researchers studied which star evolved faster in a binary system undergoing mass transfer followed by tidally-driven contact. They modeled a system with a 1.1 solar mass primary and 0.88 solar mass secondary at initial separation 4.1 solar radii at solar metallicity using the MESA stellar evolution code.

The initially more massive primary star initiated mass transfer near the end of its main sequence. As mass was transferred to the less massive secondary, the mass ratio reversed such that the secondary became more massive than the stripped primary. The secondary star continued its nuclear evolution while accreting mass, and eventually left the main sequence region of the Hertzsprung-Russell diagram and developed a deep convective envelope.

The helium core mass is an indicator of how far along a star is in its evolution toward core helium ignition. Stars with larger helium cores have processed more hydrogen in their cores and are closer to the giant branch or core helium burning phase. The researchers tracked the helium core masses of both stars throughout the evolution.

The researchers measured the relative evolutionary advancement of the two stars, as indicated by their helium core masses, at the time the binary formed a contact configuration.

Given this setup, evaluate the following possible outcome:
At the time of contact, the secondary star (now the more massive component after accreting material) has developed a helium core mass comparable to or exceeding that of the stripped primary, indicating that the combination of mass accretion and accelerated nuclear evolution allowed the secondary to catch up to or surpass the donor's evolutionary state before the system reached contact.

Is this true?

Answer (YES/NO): YES